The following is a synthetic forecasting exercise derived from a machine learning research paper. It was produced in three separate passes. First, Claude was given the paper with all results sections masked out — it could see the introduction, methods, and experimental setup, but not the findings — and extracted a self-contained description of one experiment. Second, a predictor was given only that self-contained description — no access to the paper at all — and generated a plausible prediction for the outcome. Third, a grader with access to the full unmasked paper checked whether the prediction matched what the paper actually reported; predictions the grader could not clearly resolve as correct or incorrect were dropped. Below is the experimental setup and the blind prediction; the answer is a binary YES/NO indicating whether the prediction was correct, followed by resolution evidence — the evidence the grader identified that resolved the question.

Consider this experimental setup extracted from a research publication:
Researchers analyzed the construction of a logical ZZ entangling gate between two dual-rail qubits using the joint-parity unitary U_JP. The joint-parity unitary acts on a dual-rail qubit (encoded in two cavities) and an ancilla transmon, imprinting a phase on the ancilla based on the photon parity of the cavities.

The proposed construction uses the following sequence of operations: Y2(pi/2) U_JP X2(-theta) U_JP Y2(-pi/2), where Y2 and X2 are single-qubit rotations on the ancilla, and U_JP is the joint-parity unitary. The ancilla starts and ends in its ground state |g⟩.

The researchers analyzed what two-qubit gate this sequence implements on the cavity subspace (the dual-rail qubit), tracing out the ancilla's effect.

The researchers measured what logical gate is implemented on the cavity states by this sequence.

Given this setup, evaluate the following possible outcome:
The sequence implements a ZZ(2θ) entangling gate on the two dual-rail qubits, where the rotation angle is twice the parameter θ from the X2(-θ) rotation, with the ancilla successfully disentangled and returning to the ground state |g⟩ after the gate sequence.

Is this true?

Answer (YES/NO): NO